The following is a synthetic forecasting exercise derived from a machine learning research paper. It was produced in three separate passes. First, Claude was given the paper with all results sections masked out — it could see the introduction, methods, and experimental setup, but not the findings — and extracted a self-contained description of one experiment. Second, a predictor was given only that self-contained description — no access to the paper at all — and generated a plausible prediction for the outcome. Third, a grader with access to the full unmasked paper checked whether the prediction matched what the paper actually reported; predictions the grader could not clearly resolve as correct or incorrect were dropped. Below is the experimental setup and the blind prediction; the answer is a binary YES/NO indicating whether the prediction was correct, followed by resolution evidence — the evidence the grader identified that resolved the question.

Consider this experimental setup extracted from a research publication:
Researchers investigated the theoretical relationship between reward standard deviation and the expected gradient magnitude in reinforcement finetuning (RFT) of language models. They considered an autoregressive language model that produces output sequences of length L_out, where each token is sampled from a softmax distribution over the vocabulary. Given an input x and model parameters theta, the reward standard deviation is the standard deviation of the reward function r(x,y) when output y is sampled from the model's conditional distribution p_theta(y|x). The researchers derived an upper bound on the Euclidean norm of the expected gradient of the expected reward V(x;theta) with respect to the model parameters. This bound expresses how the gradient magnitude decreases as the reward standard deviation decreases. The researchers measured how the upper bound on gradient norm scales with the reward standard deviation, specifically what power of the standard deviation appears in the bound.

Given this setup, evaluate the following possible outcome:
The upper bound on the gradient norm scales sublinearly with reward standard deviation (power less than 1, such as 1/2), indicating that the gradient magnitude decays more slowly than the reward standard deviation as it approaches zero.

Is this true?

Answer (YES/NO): YES